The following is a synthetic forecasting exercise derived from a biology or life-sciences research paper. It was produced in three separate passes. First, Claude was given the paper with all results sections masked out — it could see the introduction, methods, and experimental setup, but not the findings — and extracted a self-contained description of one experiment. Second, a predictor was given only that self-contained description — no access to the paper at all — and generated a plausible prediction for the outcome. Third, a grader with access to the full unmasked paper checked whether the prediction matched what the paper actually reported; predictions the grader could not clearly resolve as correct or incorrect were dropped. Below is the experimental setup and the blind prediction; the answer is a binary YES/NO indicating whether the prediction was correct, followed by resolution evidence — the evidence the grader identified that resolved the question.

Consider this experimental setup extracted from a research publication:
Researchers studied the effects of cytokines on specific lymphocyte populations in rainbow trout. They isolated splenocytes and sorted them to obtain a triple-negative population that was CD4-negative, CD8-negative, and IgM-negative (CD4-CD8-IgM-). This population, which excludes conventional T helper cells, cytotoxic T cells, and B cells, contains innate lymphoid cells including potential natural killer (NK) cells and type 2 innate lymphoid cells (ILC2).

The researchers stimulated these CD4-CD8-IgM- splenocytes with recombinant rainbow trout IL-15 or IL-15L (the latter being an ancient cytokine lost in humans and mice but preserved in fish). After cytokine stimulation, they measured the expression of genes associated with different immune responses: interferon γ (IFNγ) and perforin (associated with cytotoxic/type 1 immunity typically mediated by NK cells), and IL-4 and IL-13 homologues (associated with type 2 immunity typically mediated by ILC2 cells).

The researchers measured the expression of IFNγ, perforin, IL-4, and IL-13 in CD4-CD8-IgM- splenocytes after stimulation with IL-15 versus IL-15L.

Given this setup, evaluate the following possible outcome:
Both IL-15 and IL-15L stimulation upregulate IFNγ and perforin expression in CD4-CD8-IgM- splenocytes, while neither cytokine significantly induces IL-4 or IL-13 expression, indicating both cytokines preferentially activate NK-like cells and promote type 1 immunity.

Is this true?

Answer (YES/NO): NO